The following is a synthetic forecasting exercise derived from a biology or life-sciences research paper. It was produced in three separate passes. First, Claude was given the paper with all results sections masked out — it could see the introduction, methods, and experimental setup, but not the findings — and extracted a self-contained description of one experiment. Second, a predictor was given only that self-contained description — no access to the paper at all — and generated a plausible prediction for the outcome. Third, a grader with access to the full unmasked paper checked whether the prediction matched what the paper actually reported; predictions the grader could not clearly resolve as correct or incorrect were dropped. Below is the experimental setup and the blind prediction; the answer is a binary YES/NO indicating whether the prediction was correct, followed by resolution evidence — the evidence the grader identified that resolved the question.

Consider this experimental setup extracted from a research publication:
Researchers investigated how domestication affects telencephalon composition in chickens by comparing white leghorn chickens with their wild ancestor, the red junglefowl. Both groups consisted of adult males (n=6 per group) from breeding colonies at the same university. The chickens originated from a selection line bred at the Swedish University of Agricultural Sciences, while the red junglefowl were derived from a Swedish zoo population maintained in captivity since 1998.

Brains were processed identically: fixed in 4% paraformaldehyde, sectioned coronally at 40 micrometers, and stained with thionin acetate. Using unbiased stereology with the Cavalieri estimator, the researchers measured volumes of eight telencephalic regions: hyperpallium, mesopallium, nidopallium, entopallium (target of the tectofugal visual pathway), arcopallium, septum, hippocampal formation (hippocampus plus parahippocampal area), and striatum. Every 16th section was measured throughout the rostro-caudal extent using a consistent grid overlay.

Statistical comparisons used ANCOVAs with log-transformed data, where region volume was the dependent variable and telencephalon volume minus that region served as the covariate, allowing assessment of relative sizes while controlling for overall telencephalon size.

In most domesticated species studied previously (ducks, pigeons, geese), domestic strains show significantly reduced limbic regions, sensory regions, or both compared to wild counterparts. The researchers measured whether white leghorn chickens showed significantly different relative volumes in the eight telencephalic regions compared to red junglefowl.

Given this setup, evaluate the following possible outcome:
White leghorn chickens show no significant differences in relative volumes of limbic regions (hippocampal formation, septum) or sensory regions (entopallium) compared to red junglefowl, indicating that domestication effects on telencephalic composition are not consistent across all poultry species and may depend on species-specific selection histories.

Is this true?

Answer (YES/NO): YES